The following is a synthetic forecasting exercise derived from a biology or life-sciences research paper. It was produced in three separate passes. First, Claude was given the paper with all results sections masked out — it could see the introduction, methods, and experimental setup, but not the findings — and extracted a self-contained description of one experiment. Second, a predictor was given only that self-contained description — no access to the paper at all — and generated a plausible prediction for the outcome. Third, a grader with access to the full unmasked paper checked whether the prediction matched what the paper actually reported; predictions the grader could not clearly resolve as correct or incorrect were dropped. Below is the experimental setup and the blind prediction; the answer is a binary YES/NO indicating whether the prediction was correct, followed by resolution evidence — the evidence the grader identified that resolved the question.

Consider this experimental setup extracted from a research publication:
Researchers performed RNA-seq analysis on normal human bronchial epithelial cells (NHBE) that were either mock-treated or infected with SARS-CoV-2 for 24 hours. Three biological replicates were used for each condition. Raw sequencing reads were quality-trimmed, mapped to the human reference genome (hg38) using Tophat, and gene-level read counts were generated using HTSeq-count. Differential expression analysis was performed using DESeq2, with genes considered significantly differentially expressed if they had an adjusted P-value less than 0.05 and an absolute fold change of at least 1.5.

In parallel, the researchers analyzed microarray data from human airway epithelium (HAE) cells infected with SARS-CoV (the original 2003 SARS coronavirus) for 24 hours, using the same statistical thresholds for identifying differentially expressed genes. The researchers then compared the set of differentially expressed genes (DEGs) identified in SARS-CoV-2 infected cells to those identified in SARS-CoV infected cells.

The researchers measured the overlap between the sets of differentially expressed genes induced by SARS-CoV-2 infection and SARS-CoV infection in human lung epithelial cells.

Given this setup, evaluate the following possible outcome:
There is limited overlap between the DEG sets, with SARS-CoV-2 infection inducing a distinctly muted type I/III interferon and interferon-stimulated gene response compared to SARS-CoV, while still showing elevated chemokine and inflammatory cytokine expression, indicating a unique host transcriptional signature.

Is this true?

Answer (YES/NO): NO